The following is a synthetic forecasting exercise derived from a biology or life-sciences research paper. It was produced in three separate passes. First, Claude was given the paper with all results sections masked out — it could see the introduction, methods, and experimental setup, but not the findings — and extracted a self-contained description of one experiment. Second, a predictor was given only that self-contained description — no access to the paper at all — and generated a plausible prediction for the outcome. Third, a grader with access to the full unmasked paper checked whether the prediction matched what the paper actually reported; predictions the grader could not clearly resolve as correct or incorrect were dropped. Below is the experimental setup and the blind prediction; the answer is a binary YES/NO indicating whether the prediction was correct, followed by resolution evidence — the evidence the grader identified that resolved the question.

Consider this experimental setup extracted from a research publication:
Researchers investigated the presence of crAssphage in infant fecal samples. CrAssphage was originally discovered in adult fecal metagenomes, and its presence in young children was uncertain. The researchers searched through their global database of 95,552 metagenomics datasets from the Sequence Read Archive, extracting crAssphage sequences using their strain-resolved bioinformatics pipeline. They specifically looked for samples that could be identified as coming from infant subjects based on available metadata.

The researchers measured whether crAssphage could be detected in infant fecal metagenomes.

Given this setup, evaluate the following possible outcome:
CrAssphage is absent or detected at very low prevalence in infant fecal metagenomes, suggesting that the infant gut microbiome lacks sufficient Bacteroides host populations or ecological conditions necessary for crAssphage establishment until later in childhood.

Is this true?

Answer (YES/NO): NO